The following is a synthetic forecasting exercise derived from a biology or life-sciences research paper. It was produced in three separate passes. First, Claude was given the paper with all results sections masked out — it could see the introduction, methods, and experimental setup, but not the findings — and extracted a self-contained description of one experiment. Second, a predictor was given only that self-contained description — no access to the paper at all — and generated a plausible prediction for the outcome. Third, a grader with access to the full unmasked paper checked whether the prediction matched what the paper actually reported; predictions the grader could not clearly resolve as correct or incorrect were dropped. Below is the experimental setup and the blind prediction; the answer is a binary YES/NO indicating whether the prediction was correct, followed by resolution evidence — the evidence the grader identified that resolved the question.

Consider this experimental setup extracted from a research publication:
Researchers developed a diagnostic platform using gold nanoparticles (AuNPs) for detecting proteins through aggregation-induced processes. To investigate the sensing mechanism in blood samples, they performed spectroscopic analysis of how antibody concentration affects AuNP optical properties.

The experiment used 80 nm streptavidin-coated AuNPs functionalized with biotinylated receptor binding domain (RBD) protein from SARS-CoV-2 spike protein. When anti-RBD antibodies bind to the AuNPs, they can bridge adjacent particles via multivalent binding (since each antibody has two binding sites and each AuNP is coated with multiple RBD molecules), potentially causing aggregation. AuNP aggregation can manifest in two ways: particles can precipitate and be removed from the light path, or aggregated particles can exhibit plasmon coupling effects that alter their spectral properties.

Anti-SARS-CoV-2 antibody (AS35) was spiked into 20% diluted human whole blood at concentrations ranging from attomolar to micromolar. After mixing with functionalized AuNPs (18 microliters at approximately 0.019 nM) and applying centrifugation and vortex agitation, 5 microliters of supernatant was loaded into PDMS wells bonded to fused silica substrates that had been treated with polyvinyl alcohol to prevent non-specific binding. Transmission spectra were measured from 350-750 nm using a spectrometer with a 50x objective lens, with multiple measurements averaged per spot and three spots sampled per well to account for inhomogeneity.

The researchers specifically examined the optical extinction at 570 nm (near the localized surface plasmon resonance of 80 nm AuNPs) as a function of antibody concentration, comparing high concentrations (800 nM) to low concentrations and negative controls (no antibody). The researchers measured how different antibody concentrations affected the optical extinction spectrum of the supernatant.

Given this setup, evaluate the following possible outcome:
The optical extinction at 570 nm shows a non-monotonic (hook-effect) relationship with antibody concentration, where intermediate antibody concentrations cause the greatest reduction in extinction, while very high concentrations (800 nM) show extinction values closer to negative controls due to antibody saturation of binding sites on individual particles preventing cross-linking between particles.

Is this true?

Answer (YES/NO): NO